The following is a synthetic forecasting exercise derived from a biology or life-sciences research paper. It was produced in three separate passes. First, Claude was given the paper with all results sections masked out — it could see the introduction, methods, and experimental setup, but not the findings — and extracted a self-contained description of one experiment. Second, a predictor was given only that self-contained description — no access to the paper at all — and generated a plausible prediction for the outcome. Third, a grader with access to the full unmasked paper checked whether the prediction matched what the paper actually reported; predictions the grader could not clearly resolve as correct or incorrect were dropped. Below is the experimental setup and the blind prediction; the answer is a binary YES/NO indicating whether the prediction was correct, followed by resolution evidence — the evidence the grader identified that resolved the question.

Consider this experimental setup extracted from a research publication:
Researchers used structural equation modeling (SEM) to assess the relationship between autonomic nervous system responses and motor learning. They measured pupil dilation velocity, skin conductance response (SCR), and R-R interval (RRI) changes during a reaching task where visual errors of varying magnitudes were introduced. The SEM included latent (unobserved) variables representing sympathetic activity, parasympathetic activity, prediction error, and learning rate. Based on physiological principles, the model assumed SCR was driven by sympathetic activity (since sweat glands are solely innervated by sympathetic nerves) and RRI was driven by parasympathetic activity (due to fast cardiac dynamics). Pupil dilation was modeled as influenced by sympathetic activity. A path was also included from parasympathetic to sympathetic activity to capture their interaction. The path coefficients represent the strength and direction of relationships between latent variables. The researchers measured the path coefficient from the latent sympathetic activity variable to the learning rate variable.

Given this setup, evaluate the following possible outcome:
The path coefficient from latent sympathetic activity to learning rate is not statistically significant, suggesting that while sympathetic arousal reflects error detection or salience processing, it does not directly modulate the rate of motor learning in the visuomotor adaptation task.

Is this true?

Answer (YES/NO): NO